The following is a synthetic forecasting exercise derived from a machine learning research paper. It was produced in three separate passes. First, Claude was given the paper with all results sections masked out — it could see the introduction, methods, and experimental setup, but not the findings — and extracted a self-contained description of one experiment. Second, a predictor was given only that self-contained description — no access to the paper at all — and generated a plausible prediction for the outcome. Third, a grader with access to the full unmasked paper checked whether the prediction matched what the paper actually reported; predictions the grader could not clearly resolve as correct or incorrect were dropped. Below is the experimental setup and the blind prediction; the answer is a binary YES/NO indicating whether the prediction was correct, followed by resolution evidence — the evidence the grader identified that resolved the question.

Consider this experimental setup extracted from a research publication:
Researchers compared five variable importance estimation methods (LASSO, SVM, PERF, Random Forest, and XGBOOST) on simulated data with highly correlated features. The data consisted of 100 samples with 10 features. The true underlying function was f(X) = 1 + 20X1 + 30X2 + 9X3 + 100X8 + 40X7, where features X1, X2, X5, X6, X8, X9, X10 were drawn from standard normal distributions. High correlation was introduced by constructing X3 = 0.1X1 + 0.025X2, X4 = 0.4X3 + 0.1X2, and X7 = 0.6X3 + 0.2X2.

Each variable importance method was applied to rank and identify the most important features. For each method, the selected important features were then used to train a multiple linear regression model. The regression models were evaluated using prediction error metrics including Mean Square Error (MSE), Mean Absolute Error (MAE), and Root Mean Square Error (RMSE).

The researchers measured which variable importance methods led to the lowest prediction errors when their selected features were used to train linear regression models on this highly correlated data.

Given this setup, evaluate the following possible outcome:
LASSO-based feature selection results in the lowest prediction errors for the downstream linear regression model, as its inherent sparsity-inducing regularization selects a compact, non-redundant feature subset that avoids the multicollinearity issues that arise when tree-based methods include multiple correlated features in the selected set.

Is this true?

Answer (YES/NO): NO